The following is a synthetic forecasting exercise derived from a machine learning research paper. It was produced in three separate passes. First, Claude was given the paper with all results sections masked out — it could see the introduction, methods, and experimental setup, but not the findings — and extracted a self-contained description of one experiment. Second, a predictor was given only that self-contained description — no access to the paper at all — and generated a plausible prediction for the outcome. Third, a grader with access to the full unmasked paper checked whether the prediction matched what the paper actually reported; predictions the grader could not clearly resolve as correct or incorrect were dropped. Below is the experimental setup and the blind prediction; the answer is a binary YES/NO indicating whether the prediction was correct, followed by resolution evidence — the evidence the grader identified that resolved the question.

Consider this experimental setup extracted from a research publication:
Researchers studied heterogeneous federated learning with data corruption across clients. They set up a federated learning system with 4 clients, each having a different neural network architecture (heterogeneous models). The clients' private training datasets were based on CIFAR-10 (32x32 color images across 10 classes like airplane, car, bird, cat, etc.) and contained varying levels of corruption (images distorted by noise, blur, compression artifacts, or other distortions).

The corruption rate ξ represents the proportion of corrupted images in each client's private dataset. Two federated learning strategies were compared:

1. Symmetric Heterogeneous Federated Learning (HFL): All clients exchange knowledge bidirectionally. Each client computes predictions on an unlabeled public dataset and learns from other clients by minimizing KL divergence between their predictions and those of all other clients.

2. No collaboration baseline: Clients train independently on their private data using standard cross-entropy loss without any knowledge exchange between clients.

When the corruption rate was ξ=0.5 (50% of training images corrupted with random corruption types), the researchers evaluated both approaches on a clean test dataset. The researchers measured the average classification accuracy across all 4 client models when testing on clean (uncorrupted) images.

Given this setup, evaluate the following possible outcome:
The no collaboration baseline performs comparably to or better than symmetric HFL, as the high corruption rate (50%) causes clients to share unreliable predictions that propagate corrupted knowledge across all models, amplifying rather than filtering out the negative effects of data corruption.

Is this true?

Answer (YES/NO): YES